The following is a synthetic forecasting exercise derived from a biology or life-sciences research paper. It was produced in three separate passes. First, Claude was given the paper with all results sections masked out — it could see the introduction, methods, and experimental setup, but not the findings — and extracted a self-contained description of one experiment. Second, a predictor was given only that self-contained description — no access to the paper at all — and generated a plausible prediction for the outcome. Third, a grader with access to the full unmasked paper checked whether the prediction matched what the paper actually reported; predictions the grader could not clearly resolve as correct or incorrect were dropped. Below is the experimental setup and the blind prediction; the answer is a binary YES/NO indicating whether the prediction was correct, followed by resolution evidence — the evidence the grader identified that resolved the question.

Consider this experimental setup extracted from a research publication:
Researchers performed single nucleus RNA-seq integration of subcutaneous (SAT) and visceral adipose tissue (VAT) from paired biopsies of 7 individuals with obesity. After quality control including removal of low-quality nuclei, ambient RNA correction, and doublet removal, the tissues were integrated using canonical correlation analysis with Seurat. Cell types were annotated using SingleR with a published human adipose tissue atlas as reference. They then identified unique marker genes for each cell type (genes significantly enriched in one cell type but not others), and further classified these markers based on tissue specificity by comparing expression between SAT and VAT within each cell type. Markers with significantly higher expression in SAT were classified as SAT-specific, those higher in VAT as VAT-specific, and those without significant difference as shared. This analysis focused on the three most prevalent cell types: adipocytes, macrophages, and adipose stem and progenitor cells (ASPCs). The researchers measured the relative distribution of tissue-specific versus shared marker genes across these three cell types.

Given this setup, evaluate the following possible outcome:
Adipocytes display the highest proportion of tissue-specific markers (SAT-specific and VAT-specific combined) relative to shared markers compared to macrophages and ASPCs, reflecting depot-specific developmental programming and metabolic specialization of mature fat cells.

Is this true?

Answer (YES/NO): NO